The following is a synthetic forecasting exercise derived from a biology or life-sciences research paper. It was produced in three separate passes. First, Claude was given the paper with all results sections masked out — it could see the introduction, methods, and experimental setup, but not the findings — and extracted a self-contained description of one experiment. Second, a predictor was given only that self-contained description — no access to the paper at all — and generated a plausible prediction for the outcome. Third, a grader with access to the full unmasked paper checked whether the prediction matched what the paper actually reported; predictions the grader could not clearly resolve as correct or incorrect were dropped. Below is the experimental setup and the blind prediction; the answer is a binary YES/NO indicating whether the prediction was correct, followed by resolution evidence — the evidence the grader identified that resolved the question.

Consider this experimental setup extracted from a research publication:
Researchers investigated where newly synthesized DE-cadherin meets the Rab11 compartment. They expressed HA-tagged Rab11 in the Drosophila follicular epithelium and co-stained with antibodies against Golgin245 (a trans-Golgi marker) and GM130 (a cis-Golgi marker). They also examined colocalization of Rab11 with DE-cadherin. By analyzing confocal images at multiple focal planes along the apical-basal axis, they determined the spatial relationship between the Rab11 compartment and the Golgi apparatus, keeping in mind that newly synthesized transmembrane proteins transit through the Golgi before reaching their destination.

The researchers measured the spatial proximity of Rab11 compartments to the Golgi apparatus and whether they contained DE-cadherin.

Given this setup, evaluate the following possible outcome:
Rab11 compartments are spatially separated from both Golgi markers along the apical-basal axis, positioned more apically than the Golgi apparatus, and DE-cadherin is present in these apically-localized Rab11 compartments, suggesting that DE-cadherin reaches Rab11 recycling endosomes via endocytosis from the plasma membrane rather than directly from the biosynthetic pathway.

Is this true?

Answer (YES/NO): NO